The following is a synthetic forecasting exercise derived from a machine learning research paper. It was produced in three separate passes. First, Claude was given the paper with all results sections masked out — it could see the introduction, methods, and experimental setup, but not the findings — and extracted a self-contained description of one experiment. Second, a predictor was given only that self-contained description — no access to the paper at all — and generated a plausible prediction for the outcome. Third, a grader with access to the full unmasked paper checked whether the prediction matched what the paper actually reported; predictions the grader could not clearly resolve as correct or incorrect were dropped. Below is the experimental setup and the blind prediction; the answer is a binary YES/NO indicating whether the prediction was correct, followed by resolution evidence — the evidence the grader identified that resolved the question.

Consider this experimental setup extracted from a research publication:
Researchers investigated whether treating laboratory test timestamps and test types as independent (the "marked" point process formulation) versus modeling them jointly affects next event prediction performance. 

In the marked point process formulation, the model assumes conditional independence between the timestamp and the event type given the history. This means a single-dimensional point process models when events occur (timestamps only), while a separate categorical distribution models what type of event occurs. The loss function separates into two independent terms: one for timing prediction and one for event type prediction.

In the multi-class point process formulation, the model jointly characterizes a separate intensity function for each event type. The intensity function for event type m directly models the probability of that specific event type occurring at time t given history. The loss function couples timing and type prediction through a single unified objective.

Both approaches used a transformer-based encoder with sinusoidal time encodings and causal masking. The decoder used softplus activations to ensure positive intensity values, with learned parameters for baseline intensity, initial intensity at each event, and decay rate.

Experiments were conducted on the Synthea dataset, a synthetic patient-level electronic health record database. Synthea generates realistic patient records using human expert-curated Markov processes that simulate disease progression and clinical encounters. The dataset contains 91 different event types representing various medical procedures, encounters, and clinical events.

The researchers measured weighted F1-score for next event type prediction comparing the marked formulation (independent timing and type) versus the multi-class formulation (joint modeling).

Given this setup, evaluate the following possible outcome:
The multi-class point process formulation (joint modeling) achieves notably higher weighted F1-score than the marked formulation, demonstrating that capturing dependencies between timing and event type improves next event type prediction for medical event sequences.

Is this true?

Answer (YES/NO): NO